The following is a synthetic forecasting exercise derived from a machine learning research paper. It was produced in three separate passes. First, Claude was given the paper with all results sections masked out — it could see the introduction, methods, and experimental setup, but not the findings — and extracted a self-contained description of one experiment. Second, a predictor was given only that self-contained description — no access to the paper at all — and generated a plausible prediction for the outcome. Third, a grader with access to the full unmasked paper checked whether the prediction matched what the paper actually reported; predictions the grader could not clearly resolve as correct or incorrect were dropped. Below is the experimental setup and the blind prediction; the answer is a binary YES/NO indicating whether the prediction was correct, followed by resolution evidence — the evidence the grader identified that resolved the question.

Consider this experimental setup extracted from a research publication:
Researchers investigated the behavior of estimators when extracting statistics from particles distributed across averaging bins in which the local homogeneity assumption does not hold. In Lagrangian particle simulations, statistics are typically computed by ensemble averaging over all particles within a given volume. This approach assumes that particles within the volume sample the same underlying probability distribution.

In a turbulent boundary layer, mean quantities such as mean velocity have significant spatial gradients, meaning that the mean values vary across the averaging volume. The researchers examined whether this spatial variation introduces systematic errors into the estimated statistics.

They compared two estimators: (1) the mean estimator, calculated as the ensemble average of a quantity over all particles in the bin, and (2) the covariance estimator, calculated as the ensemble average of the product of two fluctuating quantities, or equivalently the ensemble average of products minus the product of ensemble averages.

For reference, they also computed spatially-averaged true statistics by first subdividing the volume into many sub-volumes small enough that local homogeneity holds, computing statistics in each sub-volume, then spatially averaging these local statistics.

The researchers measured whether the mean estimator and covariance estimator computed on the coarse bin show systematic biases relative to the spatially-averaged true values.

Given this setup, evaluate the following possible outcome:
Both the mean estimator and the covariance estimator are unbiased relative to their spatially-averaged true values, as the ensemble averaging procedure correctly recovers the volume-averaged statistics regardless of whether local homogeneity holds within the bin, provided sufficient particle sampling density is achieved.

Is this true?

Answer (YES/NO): NO